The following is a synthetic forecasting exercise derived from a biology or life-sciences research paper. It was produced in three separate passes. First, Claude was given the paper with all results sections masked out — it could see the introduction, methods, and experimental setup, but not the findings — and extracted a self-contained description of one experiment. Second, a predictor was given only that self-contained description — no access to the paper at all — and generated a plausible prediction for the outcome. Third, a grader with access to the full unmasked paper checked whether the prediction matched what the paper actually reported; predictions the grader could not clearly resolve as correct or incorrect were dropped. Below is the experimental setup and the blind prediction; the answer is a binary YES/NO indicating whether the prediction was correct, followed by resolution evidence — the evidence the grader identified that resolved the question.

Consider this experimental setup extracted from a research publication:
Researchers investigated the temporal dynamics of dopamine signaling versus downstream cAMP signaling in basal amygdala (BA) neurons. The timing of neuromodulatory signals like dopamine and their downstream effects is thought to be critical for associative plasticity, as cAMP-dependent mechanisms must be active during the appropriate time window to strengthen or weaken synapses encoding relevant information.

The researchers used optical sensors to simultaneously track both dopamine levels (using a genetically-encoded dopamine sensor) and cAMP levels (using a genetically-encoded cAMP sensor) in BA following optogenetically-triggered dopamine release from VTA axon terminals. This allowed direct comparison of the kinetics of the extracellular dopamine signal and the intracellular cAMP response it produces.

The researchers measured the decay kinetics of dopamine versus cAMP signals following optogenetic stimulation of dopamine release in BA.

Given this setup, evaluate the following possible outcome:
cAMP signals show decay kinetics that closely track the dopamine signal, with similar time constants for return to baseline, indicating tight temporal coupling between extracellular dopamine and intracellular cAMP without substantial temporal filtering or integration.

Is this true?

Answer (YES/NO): NO